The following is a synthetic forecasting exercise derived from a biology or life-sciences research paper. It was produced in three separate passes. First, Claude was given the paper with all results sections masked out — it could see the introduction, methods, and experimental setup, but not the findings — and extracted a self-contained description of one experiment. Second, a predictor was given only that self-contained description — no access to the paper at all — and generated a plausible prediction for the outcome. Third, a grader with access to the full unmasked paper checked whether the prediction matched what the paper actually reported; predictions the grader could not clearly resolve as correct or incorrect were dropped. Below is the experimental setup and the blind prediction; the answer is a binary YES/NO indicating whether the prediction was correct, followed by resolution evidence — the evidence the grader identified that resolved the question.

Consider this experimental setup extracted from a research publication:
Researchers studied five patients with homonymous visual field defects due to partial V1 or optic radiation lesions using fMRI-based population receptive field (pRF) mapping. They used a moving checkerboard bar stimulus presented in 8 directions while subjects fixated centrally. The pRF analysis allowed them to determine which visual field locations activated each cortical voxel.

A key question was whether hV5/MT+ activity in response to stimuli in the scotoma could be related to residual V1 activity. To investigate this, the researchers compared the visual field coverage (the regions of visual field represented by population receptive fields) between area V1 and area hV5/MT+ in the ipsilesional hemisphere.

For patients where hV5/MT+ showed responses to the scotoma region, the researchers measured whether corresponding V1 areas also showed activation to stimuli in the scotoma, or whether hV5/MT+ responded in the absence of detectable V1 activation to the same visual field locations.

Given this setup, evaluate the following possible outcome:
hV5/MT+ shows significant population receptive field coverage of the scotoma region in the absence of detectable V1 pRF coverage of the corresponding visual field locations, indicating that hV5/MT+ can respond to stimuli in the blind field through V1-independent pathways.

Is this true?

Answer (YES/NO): YES